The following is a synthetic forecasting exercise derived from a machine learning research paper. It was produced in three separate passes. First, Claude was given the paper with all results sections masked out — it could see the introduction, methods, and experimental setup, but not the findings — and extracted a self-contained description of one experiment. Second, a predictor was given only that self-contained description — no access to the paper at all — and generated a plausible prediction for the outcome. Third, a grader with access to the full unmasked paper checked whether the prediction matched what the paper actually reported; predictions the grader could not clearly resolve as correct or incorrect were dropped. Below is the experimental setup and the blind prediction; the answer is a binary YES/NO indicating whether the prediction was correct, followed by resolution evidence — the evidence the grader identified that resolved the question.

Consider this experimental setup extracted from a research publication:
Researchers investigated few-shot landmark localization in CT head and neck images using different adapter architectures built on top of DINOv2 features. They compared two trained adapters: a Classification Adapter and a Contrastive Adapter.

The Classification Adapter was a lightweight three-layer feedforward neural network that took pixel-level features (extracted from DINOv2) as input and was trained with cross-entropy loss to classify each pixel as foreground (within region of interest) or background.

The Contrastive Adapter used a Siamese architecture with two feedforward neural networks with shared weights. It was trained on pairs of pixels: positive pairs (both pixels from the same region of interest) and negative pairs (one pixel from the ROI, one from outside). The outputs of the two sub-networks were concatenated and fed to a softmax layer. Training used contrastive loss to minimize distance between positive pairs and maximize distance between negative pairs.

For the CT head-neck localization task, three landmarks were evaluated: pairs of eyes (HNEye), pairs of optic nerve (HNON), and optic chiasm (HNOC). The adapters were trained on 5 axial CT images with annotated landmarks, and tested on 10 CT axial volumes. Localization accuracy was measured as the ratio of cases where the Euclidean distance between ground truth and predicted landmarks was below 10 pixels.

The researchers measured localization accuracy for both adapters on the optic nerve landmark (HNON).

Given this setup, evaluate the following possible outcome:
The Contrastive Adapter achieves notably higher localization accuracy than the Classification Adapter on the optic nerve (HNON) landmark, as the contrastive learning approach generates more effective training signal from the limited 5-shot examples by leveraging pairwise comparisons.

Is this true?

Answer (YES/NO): NO